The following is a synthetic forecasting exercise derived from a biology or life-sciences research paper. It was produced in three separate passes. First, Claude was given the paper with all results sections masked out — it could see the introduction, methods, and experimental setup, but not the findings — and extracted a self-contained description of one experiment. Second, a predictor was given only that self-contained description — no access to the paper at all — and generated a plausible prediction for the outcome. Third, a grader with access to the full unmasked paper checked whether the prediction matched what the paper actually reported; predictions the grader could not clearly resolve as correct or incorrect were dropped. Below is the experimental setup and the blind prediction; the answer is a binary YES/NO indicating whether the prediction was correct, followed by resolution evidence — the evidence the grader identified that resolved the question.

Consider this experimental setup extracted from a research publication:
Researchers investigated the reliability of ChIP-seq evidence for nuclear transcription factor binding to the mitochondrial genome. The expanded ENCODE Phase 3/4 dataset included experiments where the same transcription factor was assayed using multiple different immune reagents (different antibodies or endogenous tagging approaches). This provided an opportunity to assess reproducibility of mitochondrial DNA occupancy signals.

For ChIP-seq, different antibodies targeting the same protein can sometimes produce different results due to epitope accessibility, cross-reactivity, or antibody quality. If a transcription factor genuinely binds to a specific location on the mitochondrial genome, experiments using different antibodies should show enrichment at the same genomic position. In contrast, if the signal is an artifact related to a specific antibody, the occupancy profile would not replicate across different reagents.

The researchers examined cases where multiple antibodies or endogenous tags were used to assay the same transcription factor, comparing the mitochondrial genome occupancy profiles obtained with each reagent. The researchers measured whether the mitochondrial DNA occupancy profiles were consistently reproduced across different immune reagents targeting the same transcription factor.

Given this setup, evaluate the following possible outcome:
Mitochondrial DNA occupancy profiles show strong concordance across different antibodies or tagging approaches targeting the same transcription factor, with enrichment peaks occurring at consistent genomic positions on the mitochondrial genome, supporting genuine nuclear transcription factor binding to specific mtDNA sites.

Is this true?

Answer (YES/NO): NO